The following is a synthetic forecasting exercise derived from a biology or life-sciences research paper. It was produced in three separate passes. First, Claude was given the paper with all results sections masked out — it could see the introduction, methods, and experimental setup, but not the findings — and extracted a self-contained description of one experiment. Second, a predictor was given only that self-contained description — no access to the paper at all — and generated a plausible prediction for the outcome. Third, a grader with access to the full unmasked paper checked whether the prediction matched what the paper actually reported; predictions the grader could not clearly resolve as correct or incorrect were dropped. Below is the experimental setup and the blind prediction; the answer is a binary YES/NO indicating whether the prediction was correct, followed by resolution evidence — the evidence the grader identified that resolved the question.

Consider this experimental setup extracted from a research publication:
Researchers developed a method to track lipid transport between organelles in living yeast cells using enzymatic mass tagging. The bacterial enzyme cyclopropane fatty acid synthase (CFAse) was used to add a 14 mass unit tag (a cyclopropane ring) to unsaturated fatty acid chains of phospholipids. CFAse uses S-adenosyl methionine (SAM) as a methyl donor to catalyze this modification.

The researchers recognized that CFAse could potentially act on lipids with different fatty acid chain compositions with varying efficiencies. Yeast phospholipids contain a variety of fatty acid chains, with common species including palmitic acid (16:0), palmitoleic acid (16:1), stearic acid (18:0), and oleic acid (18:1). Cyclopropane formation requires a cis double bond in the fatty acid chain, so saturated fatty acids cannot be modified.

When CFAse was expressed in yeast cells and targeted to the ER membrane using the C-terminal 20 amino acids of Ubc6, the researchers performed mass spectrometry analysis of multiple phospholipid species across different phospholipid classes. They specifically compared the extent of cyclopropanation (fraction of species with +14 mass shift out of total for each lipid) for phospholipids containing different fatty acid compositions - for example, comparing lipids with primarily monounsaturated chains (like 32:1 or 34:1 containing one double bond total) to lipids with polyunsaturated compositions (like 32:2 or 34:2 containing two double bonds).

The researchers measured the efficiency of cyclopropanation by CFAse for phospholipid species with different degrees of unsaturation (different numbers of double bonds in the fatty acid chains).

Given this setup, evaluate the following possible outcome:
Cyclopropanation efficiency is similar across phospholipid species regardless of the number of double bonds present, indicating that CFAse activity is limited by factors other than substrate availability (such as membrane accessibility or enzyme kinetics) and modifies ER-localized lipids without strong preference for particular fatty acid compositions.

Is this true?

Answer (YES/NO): NO